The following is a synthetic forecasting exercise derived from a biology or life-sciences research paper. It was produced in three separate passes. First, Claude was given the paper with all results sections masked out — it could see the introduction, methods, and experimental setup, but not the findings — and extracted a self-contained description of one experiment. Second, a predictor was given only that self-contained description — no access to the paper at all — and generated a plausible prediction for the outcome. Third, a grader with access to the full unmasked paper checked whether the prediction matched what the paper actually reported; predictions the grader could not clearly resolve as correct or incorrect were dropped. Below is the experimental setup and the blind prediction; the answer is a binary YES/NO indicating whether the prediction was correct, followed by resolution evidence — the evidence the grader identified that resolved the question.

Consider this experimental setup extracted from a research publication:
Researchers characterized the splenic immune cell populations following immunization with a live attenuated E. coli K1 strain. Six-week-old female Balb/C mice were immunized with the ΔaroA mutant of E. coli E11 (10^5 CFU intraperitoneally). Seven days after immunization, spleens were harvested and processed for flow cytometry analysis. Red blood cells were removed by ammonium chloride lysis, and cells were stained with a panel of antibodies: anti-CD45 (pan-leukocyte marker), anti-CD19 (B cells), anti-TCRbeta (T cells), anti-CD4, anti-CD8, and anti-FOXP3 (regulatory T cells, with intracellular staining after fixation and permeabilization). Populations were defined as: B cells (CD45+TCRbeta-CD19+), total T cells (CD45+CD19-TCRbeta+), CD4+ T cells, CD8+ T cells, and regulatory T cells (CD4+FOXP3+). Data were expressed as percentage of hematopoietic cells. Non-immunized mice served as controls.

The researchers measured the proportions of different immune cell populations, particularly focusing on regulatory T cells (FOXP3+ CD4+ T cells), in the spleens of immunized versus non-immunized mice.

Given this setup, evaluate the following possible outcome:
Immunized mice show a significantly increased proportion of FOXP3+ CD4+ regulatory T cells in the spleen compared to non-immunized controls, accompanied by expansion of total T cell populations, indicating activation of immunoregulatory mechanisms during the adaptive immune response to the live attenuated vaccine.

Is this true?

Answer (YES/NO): NO